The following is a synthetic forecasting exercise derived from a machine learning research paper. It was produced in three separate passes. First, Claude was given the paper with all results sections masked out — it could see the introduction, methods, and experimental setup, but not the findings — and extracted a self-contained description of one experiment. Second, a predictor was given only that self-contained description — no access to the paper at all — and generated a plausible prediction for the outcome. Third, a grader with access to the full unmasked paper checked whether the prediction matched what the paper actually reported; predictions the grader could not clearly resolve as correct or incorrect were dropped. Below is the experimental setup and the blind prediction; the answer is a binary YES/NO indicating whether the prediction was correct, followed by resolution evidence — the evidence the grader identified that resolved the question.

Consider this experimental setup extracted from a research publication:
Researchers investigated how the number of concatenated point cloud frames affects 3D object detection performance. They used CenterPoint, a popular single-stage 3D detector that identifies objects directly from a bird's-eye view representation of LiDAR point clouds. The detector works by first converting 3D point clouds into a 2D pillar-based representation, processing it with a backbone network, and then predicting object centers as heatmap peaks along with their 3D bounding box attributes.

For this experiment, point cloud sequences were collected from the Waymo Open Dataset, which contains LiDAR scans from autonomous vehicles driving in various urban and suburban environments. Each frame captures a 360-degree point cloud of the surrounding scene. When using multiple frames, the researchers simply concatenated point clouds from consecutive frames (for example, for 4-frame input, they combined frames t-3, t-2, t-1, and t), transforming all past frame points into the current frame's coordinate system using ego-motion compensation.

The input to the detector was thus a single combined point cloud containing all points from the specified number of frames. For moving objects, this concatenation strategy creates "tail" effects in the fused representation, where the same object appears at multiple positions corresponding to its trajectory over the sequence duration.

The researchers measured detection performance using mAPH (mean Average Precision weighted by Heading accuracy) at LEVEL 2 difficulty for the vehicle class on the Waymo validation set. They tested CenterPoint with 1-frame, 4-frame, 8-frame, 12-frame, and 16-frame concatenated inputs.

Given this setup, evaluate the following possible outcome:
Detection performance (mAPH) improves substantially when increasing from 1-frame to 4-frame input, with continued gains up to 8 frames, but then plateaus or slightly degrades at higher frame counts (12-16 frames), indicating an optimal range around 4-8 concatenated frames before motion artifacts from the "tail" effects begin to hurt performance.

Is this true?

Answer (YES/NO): NO